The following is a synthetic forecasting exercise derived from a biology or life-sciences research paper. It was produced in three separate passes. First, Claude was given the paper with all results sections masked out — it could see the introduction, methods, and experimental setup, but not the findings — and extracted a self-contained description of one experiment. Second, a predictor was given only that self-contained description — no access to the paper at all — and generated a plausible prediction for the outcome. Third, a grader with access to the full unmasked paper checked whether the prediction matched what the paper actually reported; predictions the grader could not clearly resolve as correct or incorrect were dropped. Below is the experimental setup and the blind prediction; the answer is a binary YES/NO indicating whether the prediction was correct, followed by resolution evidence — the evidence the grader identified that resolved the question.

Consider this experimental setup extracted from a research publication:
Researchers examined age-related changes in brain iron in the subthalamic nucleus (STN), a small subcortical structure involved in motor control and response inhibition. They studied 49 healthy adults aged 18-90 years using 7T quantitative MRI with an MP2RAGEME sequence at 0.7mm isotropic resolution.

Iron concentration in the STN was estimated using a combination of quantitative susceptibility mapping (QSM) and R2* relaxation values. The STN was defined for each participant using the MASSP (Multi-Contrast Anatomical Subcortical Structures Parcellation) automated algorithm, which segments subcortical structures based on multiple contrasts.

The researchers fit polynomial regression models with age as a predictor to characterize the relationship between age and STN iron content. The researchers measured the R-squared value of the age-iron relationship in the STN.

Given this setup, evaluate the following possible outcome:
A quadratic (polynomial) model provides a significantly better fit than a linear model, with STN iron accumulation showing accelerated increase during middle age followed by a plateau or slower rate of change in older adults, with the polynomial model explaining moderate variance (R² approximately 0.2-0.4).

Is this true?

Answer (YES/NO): NO